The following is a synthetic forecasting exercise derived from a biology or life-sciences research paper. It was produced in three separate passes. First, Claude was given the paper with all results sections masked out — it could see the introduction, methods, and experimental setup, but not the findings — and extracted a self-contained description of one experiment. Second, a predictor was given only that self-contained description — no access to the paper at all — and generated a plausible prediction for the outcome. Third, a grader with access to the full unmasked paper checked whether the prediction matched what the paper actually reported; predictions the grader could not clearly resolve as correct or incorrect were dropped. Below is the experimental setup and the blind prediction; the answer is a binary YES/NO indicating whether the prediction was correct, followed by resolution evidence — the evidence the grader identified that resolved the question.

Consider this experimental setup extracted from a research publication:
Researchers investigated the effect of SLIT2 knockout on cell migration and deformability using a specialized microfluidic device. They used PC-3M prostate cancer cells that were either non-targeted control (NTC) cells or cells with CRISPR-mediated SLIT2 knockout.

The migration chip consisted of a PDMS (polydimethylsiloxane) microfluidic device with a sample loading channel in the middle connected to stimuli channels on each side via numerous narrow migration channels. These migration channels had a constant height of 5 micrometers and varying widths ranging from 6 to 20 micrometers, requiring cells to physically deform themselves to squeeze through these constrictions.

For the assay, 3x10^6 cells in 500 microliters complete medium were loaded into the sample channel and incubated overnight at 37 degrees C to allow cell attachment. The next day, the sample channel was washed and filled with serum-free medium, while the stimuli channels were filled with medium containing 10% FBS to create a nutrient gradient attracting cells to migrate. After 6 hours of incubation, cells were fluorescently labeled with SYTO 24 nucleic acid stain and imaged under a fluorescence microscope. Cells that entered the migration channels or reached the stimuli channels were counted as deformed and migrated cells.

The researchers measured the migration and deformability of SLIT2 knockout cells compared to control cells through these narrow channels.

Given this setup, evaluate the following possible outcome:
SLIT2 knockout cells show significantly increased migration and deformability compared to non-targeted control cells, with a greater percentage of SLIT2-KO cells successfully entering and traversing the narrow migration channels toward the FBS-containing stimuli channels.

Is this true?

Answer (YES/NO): YES